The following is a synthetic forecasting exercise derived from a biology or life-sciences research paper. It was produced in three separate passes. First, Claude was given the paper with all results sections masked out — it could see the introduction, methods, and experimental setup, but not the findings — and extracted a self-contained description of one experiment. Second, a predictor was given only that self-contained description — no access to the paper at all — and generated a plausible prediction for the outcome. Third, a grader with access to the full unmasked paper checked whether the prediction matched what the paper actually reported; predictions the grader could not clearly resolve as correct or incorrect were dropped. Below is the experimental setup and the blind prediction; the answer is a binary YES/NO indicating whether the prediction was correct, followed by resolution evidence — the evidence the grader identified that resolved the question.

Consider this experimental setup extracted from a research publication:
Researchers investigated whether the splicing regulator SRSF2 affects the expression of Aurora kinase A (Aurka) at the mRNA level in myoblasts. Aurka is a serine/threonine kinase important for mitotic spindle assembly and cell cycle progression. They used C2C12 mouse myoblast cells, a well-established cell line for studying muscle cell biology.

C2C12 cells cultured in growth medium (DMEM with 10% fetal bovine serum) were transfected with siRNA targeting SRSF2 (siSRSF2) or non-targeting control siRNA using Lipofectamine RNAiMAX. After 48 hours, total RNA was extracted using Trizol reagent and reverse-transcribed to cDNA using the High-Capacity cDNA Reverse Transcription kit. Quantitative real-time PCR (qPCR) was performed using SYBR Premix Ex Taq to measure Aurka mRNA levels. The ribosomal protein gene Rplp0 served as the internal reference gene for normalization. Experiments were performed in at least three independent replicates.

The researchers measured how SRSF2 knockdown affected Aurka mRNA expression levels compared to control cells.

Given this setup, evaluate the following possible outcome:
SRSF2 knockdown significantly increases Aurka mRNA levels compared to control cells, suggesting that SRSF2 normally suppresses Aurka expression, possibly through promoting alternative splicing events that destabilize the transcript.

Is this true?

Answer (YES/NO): NO